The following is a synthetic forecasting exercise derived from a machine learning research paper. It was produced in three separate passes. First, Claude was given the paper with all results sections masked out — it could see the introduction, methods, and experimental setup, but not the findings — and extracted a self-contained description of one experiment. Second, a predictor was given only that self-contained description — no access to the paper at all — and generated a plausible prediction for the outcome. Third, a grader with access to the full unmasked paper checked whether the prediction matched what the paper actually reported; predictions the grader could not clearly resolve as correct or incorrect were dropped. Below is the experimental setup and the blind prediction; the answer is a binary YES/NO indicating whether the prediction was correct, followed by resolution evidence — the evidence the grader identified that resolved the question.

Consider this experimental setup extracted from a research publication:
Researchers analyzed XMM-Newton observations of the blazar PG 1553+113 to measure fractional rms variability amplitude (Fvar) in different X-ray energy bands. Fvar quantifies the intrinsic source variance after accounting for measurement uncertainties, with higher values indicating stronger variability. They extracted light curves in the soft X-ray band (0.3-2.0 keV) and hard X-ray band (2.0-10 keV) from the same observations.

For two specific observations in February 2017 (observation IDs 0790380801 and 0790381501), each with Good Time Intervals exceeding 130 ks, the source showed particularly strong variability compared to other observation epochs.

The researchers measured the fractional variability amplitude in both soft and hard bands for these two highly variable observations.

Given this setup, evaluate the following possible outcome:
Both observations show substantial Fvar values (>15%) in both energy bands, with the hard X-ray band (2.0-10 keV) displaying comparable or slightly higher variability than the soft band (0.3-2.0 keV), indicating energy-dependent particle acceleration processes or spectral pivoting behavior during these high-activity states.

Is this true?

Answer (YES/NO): NO